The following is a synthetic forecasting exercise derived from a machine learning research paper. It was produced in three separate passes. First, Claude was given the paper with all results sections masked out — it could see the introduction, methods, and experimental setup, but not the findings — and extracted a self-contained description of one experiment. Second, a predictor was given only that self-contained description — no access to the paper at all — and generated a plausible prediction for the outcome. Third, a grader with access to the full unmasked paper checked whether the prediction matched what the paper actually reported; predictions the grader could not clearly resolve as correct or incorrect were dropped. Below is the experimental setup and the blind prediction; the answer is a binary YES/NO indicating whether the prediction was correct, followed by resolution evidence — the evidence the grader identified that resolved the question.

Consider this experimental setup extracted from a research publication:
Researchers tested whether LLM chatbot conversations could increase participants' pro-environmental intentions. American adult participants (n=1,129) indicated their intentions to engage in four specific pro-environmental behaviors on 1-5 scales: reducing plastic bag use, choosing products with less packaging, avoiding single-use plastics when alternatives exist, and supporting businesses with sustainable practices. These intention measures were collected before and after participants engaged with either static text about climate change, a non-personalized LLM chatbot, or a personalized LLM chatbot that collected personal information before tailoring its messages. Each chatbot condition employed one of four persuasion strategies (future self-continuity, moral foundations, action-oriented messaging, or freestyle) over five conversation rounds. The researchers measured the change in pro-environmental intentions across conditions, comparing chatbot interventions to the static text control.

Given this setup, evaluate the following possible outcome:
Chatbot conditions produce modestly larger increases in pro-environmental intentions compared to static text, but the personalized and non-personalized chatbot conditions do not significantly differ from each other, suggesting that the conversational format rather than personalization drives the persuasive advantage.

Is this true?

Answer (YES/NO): NO